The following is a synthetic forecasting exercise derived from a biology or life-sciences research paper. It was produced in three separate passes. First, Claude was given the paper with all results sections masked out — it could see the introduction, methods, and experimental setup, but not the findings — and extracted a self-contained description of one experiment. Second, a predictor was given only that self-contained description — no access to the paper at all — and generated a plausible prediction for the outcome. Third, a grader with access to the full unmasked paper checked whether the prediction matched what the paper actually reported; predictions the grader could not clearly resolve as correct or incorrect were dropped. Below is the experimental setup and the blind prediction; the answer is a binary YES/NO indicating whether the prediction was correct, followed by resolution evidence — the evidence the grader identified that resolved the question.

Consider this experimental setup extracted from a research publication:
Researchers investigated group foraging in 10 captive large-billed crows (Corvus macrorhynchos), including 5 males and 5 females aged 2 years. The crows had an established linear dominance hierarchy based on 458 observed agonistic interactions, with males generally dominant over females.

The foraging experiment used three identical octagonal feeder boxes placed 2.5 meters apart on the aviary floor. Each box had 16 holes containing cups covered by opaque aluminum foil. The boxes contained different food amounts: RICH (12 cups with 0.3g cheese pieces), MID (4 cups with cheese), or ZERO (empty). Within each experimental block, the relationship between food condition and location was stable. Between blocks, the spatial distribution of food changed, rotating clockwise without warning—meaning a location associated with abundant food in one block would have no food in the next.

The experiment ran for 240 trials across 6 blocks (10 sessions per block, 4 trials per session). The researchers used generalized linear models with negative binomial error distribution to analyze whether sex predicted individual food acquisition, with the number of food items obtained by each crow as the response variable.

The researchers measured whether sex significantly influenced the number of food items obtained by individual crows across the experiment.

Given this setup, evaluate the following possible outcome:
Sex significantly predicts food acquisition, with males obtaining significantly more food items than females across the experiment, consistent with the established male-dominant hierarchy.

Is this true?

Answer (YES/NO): NO